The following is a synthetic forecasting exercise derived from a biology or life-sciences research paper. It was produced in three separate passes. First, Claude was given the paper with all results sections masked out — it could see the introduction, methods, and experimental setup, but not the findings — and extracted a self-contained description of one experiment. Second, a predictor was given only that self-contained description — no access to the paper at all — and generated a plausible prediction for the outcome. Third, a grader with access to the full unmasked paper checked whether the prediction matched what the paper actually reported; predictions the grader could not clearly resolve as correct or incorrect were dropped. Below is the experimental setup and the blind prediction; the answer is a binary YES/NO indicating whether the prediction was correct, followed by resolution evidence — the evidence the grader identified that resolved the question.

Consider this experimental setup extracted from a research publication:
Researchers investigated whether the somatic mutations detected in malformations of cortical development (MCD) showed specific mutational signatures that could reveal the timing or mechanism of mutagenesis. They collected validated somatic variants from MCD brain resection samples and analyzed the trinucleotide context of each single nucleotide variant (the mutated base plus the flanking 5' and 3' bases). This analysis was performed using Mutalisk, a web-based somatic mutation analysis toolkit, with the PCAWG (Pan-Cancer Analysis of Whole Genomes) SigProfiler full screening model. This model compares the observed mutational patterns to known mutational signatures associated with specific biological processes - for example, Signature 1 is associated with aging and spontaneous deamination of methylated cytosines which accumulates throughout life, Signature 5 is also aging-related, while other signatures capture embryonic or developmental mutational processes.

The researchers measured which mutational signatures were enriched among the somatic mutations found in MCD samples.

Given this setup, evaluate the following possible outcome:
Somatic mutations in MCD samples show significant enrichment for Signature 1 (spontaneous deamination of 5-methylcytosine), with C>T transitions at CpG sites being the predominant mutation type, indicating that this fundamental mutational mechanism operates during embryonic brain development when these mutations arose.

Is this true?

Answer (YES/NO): YES